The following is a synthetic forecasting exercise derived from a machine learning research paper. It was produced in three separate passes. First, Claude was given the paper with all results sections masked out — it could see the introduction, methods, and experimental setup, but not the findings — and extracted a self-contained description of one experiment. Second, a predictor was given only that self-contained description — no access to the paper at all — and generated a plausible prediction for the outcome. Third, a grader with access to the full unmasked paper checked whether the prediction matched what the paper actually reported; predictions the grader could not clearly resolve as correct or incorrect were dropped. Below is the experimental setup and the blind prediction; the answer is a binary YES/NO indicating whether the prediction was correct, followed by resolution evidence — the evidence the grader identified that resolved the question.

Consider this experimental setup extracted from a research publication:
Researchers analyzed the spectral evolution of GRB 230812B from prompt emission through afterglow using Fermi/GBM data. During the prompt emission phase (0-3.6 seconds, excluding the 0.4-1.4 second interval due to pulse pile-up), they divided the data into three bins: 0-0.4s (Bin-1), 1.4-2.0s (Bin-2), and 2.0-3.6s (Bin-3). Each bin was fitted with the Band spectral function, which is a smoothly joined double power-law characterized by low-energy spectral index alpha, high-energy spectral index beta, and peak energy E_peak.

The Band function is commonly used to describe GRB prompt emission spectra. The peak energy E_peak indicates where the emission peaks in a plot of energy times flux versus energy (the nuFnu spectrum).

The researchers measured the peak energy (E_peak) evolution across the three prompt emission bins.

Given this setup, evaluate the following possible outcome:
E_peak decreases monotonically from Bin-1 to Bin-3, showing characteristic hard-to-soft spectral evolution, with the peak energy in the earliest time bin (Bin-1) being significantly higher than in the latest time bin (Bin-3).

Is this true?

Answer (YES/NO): YES